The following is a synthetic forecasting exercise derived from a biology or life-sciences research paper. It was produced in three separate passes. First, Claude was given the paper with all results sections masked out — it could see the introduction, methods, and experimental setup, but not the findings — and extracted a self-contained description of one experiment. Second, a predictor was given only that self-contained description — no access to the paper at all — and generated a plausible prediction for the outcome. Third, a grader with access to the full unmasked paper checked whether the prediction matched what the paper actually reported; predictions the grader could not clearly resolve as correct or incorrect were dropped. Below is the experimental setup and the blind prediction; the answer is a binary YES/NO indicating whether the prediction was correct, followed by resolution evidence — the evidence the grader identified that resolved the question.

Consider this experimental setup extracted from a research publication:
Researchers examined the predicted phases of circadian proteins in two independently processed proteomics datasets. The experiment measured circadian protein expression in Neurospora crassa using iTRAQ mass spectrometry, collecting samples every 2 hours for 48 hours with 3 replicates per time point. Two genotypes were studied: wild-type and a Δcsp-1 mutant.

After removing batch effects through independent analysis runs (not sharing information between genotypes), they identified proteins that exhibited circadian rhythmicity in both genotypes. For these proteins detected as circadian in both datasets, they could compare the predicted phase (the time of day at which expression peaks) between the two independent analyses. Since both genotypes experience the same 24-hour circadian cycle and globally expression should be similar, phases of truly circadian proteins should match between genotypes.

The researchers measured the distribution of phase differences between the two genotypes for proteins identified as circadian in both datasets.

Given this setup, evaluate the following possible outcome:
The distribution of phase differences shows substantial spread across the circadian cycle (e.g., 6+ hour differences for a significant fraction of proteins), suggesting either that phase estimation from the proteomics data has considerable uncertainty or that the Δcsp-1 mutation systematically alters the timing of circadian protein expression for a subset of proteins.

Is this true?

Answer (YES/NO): NO